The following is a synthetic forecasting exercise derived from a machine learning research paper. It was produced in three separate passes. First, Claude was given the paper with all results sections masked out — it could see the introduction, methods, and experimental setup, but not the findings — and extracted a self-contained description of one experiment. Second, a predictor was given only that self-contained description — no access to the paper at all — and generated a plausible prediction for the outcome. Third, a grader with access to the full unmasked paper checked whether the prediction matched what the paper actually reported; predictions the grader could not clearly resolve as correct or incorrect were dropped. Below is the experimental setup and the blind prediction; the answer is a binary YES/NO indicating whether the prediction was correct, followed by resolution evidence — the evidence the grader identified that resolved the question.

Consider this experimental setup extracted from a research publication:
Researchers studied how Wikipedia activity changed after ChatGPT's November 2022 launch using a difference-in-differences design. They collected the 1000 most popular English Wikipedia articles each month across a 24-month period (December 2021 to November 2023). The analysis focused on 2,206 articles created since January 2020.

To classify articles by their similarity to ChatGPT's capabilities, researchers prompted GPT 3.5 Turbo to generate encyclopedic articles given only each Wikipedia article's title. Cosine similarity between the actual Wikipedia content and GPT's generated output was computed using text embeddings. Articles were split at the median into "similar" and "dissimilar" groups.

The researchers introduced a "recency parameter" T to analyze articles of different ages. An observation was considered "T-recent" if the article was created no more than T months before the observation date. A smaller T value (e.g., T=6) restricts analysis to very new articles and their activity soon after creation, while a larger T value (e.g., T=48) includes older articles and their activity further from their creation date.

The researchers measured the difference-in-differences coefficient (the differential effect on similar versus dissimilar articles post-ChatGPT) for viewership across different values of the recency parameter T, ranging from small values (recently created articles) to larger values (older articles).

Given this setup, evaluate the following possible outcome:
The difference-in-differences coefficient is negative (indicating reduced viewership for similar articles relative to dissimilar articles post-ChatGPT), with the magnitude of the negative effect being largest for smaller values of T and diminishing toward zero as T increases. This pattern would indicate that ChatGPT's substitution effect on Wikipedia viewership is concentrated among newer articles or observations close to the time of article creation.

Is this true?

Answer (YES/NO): YES